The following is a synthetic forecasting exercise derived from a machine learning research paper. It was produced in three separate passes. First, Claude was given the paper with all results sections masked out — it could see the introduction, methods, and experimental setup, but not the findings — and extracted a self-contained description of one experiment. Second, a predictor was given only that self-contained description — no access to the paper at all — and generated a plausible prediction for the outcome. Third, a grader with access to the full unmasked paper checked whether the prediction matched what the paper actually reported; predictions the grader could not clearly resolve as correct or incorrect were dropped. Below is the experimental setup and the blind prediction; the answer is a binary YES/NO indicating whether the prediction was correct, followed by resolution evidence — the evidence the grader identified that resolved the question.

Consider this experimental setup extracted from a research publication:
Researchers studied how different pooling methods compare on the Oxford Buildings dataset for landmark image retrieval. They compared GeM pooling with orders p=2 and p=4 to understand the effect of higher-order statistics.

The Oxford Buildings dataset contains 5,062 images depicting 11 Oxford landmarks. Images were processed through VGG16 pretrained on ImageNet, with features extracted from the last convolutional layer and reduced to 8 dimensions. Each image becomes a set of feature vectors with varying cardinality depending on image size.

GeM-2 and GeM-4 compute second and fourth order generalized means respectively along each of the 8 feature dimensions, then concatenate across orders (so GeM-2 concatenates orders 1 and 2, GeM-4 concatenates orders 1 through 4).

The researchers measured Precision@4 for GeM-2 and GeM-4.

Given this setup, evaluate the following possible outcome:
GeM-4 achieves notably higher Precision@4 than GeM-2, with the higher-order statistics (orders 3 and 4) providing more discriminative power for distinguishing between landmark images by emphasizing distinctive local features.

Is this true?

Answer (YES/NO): NO